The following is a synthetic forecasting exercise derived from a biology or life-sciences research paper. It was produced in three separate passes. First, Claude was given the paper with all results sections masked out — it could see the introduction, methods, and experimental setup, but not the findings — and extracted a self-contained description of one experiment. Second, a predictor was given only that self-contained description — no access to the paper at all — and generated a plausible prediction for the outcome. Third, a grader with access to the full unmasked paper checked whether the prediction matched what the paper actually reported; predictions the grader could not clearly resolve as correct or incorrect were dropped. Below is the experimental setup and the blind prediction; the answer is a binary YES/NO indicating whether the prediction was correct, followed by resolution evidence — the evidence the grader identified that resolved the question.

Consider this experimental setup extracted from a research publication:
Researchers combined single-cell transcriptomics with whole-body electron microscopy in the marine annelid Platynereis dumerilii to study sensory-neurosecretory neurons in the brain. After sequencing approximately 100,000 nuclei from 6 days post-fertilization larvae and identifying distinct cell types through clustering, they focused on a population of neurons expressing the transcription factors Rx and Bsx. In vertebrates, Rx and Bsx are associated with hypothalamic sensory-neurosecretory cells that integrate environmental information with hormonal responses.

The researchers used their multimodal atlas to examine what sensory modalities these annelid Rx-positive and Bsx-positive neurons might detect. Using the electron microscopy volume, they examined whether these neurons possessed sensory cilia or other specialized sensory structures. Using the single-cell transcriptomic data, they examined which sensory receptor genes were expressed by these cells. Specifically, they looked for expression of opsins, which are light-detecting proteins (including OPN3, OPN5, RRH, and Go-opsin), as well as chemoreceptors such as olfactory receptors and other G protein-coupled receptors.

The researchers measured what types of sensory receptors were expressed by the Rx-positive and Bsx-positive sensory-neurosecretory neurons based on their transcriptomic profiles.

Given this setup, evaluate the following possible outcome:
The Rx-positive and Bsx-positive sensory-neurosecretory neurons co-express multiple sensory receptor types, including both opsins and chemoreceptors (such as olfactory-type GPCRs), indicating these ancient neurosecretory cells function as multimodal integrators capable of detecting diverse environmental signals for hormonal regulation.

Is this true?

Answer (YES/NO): YES